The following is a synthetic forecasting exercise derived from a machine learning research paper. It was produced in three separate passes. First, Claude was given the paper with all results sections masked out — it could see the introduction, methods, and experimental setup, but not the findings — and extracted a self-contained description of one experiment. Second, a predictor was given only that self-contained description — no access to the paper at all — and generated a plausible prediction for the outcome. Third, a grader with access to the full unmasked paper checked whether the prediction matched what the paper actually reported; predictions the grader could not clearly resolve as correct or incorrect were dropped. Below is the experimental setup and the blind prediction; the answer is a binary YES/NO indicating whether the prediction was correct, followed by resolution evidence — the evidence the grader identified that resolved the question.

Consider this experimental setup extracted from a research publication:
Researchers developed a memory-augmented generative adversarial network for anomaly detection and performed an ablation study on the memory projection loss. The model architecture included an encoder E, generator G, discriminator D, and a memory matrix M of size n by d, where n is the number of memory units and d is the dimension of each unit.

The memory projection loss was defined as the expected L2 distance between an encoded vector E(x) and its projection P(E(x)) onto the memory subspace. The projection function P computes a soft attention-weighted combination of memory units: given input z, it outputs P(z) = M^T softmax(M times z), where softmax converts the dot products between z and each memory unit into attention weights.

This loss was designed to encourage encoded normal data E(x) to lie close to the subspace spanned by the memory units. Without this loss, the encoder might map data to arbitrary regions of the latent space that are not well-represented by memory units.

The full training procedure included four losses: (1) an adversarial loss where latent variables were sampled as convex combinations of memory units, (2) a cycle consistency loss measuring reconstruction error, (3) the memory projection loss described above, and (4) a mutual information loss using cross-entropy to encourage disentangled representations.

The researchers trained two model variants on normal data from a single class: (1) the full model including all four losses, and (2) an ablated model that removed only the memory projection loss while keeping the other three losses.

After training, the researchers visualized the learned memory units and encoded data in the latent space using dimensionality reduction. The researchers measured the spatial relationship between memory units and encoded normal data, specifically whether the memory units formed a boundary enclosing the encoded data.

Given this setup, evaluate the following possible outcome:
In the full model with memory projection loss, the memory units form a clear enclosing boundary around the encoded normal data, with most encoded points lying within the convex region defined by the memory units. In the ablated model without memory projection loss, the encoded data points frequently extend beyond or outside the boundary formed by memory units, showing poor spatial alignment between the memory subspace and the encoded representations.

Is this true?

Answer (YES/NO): YES